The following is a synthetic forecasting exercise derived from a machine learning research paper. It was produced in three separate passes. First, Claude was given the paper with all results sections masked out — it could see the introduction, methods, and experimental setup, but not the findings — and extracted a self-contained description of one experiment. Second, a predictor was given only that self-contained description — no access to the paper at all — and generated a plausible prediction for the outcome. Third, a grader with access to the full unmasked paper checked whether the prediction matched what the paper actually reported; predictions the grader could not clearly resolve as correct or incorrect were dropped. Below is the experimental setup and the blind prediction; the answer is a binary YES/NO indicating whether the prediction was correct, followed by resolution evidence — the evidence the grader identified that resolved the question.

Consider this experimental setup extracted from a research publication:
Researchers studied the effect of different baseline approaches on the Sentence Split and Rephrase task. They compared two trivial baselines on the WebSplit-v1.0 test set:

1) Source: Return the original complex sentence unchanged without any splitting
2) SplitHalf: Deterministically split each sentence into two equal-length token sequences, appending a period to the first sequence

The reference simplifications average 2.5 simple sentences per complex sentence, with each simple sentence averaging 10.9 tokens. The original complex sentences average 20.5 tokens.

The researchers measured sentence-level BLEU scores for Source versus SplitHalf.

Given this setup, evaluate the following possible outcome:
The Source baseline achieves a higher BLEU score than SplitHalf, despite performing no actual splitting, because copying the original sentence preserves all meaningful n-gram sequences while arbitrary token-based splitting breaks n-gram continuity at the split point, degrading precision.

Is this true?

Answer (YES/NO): YES